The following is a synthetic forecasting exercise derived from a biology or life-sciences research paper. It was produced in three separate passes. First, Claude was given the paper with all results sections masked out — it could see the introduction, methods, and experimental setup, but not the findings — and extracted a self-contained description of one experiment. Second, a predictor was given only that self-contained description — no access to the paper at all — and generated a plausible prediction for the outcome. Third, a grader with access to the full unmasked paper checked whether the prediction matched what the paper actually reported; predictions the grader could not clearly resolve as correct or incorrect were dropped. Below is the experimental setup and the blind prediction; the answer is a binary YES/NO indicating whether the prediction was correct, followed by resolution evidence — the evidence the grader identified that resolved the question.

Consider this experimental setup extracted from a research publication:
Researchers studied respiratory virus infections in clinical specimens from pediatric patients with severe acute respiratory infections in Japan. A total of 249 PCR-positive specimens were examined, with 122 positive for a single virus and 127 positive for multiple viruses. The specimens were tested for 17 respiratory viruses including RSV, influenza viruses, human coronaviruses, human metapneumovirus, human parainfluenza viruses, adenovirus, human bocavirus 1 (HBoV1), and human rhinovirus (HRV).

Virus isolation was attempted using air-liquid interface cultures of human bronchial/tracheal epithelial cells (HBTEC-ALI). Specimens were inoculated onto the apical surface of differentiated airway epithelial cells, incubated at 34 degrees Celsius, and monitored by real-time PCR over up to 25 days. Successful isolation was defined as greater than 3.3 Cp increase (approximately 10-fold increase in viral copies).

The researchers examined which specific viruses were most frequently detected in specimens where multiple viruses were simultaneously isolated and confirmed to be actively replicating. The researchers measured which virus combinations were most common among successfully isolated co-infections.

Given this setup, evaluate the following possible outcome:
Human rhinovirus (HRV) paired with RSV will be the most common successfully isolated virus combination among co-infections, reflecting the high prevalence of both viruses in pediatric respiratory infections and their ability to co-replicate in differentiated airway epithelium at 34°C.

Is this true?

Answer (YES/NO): NO